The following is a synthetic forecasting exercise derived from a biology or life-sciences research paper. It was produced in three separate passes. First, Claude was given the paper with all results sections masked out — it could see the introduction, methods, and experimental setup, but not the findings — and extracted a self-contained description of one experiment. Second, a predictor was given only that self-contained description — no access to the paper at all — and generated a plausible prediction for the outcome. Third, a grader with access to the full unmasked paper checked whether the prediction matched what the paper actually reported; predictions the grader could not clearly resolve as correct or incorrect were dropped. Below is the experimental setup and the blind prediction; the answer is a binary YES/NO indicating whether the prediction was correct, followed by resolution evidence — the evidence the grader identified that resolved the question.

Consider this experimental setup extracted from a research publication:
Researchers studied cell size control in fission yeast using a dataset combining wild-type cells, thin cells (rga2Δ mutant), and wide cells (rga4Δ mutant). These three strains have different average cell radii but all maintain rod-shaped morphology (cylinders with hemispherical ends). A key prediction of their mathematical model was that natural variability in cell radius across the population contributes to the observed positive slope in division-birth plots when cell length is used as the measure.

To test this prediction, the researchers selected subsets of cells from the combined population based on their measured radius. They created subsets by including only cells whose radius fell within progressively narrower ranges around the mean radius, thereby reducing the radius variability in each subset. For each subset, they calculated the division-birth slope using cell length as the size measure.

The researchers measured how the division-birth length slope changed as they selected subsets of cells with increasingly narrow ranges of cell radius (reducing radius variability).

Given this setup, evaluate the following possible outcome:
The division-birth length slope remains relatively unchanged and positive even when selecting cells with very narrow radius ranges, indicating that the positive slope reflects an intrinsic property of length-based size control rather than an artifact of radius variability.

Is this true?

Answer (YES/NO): NO